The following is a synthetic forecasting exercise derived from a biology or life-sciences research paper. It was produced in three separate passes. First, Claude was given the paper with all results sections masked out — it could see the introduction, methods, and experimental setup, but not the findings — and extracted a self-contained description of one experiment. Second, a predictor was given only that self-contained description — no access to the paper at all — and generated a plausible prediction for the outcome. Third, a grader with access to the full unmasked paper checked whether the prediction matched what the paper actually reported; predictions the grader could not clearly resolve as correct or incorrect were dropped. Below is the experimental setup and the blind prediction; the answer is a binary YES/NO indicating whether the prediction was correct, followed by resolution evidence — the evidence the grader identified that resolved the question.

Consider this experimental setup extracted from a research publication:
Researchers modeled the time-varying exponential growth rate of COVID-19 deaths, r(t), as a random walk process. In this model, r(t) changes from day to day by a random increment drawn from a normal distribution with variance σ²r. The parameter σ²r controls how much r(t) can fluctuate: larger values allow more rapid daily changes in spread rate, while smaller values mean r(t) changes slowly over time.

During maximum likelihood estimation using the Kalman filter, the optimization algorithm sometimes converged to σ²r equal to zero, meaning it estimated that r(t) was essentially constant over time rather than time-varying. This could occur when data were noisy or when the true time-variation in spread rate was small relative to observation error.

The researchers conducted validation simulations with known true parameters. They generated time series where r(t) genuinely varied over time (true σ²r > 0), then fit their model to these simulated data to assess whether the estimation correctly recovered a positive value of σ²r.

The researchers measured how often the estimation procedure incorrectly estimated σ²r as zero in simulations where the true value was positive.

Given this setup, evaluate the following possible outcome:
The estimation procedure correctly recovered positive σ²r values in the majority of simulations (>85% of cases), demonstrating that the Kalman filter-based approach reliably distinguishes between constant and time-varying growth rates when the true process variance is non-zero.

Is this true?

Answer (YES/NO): NO